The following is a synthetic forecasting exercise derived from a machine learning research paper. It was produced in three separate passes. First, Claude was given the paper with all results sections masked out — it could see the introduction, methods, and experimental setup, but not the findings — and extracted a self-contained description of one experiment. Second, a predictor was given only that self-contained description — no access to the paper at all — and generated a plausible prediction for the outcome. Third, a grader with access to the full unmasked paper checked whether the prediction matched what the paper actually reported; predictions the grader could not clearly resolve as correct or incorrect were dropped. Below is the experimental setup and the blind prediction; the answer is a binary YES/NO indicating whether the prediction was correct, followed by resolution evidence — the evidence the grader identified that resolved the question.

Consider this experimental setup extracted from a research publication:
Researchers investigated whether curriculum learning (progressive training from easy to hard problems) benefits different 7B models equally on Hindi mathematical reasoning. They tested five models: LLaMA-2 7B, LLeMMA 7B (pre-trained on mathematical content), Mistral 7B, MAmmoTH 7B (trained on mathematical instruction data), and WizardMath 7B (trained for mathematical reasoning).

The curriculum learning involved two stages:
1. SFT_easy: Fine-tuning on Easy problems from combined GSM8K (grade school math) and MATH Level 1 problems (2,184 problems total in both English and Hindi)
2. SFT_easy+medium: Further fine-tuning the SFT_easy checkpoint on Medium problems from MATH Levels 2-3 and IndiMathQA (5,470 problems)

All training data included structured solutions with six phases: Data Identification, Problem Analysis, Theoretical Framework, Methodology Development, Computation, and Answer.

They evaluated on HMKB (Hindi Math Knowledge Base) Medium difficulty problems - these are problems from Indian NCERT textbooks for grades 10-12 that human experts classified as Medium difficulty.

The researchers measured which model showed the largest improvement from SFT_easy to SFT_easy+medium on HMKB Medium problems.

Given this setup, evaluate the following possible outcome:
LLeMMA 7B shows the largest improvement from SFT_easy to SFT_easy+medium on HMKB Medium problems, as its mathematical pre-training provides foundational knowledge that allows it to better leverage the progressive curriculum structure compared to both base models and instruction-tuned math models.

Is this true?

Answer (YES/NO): NO